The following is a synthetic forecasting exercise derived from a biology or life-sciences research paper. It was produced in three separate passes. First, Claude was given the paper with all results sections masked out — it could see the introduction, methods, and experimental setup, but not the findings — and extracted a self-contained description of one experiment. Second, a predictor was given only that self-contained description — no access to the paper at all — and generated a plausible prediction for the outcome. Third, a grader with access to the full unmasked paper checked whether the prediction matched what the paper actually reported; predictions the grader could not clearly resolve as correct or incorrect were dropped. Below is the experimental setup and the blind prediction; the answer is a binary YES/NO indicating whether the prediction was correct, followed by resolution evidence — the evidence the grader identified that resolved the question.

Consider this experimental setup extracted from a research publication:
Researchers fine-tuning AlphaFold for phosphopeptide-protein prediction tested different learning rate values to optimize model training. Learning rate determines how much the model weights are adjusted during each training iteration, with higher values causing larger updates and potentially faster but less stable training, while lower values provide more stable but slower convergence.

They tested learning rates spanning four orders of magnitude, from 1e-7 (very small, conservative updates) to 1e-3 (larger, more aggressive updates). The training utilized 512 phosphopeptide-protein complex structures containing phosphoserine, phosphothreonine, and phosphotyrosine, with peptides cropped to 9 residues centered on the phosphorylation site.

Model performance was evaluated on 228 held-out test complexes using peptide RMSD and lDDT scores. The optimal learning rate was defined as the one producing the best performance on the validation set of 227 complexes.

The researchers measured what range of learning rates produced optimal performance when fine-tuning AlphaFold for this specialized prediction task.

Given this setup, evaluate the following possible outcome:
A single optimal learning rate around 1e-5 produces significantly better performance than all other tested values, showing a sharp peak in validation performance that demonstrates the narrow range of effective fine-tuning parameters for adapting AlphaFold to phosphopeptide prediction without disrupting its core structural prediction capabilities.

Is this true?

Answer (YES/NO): NO